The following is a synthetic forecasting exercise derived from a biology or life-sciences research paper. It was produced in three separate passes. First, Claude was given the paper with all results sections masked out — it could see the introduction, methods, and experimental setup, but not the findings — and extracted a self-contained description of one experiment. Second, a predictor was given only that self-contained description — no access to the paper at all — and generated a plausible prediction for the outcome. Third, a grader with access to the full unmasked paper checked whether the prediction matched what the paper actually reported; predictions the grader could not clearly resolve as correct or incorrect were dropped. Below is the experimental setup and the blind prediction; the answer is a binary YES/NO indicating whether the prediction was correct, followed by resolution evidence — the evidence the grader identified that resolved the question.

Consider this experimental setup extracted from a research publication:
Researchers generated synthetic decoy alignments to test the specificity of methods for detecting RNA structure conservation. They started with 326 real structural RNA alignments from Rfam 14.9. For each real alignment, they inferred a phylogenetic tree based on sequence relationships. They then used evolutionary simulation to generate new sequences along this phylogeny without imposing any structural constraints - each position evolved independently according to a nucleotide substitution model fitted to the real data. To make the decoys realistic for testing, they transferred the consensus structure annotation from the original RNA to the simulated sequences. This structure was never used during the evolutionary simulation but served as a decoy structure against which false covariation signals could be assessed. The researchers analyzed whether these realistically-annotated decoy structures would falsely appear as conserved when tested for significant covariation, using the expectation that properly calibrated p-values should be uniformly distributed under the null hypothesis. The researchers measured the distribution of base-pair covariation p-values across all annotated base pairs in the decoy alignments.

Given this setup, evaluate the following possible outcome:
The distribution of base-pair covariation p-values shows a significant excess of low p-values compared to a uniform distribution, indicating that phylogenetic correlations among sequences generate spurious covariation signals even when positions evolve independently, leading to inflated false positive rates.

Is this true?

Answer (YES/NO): NO